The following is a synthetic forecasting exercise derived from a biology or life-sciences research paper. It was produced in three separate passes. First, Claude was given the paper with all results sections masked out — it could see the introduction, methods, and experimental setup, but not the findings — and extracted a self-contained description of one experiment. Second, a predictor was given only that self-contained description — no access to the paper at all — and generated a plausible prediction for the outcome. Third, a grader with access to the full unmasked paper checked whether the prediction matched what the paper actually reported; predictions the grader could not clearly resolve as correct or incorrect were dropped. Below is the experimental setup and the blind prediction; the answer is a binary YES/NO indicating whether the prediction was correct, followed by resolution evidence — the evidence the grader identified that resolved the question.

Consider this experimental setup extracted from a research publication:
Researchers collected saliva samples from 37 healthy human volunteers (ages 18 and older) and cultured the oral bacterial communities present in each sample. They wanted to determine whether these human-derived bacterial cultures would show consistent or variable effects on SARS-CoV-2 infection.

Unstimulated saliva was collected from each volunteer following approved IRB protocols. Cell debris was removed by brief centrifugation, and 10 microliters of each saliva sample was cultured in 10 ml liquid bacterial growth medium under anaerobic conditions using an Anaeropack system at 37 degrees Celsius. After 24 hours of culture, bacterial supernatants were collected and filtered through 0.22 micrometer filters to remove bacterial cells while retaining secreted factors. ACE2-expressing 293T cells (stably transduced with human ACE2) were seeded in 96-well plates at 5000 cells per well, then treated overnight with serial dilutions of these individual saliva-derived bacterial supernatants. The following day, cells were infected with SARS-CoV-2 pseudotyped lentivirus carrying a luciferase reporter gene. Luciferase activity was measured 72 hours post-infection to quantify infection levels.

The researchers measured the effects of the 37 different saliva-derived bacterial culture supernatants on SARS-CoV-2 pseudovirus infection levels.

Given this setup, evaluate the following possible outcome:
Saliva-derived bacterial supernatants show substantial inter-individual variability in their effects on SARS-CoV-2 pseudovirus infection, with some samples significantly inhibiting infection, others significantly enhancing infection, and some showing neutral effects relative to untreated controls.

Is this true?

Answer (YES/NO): YES